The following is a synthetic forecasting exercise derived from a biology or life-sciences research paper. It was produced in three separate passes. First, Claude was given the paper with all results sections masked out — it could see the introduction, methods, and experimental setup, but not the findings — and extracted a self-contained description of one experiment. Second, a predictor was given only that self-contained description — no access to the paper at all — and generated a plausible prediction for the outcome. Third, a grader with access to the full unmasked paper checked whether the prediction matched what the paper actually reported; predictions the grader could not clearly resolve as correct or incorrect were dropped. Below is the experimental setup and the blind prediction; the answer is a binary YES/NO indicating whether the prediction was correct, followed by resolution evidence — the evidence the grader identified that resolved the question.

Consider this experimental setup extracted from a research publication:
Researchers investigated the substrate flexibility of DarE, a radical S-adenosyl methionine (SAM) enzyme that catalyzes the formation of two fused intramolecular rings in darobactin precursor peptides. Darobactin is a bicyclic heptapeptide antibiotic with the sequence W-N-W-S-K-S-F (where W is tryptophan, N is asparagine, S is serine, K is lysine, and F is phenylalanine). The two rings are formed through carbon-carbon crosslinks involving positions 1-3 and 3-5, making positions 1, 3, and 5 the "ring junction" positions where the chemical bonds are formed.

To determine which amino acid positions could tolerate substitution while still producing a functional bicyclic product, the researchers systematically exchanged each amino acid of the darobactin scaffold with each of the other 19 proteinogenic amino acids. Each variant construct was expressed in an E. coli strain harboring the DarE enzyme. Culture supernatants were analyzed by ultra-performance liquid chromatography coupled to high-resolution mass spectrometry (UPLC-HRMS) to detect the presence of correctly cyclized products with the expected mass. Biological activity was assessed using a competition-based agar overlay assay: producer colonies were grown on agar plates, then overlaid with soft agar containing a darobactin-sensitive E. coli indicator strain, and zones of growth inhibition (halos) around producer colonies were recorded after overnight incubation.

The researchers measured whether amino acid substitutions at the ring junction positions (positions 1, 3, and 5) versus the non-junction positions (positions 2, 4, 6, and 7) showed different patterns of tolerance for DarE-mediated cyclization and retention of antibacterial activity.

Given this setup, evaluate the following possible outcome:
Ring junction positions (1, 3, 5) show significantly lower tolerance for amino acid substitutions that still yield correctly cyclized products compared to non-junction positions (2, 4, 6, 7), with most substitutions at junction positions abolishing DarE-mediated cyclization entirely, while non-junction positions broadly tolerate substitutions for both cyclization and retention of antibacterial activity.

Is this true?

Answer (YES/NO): NO